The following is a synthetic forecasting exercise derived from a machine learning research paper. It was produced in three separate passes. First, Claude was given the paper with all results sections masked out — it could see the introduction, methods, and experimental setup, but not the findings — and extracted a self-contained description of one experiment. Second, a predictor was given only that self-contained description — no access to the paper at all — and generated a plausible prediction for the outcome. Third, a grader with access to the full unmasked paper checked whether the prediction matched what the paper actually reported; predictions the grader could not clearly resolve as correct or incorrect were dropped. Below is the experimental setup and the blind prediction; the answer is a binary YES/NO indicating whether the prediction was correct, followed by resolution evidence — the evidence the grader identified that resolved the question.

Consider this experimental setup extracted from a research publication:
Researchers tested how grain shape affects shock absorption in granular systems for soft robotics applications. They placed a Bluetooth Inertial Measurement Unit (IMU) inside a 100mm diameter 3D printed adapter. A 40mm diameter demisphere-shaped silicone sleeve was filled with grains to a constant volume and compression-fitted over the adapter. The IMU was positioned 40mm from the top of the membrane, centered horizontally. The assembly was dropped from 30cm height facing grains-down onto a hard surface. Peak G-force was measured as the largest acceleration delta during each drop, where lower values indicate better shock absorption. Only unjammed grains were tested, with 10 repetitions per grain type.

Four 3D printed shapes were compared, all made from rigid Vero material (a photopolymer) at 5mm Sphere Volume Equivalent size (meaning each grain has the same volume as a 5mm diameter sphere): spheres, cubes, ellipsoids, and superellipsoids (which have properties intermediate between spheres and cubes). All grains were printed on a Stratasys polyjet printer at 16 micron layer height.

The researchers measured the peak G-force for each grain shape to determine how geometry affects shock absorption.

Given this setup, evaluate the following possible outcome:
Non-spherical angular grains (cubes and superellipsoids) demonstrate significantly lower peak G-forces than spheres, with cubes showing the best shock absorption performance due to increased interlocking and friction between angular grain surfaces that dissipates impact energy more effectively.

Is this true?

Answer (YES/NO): NO